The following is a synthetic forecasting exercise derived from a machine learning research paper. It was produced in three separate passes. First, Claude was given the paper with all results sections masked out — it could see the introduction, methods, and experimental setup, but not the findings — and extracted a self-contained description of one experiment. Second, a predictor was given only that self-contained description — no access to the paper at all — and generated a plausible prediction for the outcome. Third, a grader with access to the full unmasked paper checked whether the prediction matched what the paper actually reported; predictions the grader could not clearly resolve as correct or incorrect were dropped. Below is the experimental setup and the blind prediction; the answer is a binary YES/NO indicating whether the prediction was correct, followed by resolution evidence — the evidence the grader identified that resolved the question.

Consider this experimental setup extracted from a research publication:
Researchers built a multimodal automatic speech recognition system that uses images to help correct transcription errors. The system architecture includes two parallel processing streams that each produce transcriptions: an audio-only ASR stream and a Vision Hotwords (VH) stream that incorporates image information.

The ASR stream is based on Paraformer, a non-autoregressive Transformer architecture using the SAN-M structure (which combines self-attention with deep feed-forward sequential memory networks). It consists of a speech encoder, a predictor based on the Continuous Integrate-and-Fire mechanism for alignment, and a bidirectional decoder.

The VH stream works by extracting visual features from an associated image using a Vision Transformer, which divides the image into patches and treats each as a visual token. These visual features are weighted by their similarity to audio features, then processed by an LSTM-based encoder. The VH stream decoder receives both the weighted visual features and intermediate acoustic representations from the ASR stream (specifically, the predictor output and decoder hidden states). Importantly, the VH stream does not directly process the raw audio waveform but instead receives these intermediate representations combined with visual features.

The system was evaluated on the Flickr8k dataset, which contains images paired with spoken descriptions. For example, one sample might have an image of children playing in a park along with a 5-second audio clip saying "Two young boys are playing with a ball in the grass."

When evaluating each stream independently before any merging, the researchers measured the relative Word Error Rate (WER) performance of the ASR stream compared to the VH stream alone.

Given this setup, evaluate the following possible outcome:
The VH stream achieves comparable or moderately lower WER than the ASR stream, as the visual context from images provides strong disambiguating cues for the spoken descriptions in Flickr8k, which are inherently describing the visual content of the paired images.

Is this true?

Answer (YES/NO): NO